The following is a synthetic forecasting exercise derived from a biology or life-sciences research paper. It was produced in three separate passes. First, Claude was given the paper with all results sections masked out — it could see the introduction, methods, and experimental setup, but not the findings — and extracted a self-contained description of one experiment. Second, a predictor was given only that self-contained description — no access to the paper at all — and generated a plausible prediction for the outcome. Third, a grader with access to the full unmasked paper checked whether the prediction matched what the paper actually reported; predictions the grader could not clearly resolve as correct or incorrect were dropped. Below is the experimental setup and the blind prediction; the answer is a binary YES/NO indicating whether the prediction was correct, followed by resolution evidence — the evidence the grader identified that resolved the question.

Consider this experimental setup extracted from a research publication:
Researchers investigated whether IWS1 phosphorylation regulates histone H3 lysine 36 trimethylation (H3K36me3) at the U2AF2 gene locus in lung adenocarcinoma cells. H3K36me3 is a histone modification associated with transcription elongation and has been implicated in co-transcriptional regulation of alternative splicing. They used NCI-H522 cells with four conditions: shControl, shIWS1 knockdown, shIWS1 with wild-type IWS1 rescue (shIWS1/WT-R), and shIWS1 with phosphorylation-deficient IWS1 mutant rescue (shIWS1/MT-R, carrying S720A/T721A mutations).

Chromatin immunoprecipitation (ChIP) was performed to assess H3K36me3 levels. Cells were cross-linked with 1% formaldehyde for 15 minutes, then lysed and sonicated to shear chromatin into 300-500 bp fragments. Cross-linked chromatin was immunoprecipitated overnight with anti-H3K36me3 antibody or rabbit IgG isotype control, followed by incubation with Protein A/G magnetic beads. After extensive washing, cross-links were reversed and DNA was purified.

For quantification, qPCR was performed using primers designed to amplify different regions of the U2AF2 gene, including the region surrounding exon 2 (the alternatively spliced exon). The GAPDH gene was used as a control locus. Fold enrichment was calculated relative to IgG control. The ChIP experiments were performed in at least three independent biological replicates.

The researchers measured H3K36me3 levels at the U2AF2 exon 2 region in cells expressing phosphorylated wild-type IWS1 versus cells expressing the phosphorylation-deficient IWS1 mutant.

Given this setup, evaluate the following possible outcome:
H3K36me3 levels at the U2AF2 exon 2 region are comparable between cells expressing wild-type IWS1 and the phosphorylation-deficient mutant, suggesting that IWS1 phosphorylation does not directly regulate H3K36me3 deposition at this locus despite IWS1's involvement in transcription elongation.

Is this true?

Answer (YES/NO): NO